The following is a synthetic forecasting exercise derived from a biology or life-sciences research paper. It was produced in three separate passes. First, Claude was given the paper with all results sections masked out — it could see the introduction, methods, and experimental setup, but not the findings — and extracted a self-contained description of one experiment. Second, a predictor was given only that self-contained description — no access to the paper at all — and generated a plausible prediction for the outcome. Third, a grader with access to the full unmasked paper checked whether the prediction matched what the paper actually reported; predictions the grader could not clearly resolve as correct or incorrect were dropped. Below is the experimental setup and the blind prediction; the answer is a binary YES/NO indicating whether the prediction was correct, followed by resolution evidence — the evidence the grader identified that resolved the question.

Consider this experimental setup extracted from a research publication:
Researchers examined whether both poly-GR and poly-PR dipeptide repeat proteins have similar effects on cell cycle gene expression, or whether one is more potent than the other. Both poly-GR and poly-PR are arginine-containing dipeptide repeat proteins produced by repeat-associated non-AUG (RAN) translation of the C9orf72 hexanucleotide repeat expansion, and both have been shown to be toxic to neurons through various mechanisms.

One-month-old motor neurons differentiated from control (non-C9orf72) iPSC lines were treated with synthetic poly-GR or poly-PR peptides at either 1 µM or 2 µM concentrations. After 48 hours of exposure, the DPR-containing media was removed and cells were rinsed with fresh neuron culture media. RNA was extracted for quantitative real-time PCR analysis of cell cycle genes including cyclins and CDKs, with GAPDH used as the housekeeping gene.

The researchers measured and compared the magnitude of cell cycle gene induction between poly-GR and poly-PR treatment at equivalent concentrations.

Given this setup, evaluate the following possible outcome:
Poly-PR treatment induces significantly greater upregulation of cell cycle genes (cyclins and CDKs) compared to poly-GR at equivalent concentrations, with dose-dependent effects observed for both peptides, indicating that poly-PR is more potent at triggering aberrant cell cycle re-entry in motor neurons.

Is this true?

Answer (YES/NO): NO